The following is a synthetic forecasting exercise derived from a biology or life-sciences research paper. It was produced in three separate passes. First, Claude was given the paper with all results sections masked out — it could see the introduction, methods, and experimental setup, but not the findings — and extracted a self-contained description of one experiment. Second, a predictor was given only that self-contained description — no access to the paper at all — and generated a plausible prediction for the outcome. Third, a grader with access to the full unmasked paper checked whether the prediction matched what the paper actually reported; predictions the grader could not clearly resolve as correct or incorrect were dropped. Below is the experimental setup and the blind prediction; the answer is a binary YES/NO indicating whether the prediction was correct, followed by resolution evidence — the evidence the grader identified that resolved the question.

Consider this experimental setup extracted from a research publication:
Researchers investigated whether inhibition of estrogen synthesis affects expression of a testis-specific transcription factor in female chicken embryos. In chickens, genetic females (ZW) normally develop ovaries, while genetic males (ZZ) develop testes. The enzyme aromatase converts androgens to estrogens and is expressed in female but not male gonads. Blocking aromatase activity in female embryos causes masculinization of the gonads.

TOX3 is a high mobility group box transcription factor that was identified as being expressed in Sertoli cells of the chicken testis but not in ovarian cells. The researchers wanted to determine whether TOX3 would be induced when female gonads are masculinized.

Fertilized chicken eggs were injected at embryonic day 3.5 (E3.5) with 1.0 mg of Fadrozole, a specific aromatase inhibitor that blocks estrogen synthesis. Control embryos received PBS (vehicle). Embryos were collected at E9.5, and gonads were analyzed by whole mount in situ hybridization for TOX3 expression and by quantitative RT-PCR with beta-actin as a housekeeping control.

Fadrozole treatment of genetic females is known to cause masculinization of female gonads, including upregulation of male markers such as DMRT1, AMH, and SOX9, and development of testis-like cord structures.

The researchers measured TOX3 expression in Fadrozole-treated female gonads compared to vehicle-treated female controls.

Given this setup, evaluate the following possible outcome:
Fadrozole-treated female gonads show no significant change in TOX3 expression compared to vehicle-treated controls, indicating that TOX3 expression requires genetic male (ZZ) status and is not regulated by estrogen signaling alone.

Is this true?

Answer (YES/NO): YES